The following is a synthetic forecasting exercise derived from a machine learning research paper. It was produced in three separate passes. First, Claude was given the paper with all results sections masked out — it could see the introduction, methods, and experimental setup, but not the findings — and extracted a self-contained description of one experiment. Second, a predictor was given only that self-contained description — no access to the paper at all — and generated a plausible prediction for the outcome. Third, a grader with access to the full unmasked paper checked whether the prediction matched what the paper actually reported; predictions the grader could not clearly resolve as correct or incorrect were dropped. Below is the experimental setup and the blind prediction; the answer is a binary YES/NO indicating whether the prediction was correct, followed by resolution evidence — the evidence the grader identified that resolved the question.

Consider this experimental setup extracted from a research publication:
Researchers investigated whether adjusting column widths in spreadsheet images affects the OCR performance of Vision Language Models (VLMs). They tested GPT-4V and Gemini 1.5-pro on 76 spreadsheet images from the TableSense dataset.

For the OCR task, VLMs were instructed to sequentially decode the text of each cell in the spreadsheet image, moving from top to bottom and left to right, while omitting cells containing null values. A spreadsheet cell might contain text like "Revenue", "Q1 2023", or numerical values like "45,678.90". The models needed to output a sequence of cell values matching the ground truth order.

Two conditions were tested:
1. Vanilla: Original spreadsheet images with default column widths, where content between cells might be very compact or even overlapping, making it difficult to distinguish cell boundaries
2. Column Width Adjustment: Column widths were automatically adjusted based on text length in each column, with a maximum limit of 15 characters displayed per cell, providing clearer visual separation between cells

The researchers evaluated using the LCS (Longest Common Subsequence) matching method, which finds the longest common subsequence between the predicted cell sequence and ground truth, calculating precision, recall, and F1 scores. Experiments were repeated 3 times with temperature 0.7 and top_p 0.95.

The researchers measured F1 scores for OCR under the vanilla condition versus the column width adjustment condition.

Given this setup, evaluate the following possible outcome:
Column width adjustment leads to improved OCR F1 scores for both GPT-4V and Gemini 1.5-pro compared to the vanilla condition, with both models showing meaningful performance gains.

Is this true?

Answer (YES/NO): YES